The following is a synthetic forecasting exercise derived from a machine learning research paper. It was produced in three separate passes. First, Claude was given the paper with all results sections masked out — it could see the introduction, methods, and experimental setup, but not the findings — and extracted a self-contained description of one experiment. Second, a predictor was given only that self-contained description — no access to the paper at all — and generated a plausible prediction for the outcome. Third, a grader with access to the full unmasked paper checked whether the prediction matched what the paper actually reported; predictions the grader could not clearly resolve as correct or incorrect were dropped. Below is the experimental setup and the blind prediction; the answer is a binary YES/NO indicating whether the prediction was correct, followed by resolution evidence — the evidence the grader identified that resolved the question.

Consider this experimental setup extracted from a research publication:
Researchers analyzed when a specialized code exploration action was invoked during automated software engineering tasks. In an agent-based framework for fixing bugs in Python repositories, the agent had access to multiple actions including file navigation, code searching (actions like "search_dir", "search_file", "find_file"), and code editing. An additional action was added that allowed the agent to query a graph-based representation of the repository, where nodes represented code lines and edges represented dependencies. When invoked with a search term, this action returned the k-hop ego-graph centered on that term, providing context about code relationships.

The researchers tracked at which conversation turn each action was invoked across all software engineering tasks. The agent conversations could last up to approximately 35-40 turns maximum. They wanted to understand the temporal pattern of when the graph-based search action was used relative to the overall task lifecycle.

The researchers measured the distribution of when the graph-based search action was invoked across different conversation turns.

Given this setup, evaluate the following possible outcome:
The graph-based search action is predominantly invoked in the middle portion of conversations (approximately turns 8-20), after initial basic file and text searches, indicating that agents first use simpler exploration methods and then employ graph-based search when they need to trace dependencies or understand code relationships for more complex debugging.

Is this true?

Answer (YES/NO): NO